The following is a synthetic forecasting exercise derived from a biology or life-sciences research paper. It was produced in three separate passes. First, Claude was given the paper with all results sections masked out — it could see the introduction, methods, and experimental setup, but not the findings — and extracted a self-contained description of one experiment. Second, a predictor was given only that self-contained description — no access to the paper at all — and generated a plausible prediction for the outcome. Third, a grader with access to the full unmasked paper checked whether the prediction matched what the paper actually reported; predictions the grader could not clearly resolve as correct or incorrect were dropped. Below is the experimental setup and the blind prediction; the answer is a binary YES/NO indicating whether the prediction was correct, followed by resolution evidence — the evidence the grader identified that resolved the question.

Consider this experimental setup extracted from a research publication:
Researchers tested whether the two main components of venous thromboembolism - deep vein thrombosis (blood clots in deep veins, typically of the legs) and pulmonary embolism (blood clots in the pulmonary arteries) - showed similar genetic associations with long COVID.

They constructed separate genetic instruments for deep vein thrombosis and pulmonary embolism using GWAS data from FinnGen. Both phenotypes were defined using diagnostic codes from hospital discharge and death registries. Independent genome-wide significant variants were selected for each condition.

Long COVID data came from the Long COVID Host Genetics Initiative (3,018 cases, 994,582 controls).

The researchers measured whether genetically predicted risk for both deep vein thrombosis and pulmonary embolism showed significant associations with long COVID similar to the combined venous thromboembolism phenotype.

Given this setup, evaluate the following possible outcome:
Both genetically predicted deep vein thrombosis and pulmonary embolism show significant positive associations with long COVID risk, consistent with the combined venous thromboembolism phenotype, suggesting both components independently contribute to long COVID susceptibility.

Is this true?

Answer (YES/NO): NO